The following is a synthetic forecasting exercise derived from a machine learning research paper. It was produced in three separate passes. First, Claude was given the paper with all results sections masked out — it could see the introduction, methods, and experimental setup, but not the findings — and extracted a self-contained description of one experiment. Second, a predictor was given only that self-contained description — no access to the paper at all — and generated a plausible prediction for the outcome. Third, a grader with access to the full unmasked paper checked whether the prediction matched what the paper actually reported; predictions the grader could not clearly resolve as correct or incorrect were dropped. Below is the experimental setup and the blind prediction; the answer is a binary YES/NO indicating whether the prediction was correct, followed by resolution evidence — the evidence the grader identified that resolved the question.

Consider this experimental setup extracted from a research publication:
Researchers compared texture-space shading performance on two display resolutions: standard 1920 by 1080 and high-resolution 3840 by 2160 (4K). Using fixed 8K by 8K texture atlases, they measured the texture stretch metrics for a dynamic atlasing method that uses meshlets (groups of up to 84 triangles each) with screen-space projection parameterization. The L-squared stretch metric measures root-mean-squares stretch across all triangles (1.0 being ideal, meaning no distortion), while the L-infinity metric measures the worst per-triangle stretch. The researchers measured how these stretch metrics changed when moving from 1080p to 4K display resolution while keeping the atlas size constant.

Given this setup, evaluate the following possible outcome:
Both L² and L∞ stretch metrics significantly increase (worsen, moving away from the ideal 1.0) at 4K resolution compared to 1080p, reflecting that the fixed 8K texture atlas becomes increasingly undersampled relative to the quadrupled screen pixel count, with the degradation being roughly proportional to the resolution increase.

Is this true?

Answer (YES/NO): YES